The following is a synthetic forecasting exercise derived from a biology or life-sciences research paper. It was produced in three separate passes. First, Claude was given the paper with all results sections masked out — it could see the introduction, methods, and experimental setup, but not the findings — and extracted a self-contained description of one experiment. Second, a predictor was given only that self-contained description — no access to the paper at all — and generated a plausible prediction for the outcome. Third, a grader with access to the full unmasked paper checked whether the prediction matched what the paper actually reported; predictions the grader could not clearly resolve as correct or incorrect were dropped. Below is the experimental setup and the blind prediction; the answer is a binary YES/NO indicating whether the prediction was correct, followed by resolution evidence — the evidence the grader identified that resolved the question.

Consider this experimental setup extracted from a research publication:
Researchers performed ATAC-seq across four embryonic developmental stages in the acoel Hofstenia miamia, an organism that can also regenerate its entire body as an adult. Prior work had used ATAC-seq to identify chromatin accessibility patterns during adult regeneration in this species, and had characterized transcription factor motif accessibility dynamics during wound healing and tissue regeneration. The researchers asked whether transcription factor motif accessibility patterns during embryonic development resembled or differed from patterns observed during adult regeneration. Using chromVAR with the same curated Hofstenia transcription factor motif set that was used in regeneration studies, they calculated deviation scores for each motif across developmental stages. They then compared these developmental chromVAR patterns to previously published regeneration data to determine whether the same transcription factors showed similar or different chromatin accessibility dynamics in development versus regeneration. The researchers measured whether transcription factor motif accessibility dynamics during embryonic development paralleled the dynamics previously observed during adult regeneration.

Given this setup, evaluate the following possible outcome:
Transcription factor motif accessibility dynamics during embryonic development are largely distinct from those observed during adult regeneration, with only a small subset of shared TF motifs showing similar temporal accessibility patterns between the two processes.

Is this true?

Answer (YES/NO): YES